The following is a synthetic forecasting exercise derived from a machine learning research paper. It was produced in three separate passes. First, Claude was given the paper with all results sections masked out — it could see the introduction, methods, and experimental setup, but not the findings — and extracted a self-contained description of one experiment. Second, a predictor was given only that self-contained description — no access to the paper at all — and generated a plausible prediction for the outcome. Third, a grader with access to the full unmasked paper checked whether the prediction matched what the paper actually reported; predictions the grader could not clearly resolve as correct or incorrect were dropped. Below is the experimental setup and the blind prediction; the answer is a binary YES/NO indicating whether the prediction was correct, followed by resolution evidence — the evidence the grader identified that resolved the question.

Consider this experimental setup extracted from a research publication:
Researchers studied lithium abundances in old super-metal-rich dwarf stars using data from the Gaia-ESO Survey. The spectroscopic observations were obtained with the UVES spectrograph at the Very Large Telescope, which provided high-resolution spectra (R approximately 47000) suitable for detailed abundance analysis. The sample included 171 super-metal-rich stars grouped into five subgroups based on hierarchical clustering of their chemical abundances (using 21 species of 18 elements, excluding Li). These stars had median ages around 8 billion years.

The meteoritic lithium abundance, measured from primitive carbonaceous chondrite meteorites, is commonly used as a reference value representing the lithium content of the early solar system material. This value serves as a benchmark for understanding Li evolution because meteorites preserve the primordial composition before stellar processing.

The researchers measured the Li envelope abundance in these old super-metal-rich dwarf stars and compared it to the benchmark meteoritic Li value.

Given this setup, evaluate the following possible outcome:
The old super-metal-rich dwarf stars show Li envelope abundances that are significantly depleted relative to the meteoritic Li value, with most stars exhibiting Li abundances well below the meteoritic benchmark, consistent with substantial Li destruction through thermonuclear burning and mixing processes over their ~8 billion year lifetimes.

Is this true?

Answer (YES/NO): YES